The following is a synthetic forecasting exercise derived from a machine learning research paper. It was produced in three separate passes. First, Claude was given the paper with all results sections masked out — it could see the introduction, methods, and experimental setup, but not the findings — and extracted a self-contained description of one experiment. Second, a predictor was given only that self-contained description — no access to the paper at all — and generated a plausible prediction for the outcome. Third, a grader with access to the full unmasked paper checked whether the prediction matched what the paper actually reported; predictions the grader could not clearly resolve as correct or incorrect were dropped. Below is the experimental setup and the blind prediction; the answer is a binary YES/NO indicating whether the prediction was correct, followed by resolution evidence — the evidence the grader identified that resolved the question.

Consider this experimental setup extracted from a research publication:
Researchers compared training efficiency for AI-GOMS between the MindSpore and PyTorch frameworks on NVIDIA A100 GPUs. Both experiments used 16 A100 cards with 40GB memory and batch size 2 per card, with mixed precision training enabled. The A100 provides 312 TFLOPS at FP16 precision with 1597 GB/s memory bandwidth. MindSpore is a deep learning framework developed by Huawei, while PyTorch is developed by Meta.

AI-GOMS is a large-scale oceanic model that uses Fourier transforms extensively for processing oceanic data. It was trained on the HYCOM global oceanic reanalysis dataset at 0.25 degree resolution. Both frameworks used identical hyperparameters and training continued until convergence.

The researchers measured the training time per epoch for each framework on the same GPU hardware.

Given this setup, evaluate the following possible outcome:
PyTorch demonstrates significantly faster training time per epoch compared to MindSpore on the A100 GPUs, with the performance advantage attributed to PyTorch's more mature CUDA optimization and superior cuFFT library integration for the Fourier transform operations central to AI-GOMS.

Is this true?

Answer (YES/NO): NO